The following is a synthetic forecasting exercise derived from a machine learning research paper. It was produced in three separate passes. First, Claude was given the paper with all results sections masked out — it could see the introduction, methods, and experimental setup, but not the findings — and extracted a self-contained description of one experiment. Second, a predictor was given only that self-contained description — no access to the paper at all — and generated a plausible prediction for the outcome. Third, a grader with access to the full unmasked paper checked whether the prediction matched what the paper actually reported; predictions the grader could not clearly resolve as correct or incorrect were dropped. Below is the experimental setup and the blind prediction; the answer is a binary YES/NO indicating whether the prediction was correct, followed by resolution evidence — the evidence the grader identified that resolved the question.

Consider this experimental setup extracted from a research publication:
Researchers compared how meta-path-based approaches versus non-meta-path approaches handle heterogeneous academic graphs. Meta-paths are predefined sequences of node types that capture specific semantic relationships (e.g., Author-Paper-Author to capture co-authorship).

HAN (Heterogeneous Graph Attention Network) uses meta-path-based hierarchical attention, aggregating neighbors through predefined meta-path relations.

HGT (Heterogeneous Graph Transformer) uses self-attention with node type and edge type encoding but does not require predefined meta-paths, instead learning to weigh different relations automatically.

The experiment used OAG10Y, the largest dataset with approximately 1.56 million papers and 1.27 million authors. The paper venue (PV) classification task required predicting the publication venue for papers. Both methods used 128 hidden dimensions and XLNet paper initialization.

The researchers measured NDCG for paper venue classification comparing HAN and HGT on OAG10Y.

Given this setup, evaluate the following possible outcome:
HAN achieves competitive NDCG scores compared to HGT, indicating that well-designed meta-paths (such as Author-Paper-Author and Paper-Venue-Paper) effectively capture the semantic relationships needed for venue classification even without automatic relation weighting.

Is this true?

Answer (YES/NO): NO